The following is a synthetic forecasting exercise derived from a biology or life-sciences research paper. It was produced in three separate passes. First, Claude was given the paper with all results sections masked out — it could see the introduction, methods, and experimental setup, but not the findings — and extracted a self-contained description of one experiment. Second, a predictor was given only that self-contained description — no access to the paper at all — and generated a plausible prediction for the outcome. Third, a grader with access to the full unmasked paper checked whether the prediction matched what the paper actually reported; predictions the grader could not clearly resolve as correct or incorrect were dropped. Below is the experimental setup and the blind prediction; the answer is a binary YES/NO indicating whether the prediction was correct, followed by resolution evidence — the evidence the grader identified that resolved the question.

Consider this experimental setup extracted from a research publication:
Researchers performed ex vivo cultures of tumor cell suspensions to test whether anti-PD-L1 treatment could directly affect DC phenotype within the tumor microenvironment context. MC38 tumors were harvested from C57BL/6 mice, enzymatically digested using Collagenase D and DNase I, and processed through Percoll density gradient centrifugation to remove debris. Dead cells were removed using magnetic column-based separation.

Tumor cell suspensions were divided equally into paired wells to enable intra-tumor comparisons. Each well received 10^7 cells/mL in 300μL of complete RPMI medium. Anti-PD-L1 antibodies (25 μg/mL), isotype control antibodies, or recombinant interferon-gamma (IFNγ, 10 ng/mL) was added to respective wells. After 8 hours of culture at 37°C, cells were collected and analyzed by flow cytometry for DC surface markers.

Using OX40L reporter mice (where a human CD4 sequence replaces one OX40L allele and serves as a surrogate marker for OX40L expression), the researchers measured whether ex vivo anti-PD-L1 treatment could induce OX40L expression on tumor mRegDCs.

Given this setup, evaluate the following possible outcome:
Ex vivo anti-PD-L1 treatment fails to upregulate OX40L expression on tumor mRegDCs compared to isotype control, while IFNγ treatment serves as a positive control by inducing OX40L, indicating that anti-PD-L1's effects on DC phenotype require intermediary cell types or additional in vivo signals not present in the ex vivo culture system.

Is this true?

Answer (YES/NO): YES